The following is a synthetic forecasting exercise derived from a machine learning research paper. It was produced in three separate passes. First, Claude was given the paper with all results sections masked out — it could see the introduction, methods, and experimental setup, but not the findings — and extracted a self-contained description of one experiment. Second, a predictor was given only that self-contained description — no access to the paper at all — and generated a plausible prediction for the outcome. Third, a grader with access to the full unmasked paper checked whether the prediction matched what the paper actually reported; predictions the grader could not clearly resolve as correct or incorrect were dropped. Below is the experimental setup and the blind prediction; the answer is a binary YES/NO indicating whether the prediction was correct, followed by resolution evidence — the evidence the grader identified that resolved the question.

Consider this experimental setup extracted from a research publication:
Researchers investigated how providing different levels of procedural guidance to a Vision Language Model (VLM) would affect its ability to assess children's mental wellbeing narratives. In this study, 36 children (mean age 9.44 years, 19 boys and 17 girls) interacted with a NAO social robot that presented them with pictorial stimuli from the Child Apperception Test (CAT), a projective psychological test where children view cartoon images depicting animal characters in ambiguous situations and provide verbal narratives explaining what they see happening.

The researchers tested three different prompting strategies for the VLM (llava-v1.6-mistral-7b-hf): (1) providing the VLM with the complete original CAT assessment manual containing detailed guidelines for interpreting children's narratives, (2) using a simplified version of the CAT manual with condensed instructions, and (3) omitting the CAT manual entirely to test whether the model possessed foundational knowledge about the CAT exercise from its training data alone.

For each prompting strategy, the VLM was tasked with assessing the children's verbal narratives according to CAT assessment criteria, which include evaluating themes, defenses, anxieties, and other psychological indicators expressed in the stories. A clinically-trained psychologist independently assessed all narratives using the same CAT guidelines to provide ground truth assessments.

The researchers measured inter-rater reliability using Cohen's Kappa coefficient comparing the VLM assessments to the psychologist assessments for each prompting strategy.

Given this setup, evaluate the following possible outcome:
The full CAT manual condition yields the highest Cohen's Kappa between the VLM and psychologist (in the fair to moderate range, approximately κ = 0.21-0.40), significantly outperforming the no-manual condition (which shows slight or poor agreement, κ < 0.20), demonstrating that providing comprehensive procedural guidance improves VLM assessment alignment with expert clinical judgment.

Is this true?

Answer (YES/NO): NO